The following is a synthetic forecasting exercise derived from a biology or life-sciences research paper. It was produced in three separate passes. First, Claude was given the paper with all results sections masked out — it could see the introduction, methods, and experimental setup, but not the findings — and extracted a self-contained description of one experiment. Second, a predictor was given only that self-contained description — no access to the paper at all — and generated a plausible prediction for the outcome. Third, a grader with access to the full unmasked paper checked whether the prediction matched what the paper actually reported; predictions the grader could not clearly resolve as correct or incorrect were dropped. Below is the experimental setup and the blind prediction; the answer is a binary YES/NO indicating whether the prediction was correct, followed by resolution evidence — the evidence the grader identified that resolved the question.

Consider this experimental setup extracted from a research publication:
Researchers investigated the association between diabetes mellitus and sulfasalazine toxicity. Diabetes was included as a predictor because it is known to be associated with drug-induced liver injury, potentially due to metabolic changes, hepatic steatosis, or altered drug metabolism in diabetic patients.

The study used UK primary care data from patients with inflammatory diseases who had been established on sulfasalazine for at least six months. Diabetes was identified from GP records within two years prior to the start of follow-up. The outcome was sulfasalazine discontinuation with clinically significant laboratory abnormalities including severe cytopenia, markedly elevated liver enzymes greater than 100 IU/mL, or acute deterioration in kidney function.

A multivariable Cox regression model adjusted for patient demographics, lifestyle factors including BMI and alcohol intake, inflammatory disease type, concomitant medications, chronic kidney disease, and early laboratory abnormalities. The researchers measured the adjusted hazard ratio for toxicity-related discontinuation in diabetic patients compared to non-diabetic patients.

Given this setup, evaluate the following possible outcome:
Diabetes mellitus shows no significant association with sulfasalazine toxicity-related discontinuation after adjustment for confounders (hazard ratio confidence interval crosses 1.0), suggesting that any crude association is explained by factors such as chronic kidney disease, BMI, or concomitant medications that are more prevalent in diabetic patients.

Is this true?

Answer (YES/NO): NO